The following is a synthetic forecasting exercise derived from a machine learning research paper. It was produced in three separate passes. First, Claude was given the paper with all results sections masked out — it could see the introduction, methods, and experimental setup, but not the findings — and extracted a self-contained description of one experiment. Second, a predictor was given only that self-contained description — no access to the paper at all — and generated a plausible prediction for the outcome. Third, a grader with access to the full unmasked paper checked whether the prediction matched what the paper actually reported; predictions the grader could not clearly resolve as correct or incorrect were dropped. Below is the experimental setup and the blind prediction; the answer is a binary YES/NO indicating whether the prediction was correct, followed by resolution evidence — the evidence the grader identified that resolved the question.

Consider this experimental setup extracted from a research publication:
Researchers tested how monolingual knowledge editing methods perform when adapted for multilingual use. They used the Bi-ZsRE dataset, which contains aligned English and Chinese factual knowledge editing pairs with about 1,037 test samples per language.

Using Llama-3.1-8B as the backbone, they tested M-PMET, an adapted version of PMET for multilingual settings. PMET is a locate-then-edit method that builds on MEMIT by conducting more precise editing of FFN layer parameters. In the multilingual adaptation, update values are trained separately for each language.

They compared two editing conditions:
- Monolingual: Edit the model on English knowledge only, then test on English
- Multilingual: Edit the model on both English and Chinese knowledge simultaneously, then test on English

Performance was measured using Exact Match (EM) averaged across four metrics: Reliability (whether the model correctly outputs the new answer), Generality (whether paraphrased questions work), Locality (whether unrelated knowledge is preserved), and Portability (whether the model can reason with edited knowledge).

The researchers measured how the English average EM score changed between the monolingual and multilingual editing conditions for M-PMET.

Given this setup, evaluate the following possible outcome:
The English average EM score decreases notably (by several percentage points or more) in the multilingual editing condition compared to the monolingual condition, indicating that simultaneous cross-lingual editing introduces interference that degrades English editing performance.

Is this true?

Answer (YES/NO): YES